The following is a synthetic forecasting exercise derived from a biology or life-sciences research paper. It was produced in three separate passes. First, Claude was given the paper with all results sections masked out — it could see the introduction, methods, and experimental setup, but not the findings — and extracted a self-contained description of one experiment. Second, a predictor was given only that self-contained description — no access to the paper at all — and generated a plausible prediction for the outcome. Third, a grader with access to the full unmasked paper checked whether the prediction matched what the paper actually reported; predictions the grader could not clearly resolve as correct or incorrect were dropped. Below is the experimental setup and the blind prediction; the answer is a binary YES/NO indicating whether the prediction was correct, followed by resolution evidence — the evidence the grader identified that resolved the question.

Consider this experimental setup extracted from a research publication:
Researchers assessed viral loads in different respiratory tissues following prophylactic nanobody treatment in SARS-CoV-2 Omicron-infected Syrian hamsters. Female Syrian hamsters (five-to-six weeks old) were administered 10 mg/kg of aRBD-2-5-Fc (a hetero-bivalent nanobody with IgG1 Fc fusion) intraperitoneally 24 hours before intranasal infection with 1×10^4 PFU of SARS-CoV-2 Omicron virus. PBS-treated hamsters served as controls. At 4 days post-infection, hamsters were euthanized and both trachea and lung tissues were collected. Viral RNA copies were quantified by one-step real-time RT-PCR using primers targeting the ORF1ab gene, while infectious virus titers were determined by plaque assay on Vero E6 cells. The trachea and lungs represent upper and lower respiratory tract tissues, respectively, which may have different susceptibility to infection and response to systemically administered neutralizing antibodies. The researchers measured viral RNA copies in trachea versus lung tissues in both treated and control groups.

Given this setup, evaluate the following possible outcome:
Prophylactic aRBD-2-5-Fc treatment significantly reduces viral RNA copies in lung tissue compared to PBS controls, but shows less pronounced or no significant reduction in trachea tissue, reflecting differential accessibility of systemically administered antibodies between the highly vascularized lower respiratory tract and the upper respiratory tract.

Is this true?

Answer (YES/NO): NO